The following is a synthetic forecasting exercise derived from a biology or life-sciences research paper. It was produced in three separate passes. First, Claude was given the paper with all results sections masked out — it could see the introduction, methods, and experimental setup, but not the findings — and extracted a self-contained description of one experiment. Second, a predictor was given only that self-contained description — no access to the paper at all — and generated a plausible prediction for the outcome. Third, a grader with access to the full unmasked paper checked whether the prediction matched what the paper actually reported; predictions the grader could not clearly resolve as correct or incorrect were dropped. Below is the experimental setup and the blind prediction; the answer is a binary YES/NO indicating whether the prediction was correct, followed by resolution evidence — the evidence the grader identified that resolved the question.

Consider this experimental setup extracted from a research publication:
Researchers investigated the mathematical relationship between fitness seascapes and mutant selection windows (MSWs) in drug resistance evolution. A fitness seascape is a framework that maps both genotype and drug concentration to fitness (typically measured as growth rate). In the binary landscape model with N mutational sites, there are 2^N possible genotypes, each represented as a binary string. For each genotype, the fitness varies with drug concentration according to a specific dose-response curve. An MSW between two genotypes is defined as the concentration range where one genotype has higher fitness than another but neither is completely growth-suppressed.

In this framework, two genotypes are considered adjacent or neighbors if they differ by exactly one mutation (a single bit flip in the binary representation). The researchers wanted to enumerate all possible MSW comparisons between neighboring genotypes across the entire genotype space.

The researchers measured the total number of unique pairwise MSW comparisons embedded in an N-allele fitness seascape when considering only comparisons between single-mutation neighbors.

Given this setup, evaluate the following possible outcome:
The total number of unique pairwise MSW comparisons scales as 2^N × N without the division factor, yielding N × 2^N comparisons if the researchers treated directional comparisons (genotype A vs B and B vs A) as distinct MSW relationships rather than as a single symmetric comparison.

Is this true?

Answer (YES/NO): YES